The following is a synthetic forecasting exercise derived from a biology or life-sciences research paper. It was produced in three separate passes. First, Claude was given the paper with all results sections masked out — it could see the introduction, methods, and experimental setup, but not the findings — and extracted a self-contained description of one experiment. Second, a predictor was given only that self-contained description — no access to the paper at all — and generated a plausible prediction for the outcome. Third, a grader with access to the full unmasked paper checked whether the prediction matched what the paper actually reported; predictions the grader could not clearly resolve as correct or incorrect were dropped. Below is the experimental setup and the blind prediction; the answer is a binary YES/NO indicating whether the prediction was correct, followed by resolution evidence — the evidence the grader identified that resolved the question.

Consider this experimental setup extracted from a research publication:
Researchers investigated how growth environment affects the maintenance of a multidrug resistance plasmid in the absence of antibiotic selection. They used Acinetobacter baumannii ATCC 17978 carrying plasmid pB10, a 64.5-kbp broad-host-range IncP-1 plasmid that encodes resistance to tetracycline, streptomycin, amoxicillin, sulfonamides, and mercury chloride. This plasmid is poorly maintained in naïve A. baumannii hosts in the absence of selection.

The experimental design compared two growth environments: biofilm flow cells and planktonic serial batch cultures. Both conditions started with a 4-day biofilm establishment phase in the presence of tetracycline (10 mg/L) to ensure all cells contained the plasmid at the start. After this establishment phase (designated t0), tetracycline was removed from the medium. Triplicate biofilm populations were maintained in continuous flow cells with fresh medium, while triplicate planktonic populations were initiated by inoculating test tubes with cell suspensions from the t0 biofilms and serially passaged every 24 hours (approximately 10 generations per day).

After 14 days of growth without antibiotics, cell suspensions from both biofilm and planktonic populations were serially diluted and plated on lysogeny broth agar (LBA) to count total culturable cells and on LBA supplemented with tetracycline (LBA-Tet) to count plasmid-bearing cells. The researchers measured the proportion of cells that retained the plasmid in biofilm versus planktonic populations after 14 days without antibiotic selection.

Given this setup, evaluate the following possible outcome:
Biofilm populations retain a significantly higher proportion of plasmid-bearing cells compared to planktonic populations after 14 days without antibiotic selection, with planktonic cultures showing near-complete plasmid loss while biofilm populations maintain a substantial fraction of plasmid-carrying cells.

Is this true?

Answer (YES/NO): YES